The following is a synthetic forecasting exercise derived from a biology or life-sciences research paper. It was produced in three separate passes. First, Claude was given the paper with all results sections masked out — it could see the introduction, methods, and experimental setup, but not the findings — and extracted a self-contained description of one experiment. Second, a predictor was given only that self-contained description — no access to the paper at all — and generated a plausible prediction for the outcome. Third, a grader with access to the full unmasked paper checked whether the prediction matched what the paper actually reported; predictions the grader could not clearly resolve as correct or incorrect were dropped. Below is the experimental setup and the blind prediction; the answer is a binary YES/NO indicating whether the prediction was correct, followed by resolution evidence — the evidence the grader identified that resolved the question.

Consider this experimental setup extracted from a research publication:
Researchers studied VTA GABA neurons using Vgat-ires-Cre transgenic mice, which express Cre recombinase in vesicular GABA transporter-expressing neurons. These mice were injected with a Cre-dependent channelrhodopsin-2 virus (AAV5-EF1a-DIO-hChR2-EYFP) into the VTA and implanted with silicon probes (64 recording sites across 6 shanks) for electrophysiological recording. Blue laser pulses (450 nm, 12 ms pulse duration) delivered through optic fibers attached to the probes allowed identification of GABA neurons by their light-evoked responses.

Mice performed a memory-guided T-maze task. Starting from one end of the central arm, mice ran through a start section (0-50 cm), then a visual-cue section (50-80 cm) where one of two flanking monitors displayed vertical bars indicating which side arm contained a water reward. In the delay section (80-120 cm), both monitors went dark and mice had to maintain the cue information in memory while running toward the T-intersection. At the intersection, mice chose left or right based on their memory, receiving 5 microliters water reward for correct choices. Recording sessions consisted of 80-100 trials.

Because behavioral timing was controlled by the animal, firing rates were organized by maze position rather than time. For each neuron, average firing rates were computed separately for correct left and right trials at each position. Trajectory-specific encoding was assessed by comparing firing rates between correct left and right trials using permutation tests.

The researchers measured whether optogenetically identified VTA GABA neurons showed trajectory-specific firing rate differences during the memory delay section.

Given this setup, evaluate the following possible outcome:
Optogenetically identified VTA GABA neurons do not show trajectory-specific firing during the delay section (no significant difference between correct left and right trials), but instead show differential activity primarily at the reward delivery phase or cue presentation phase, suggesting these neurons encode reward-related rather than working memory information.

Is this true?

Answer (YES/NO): NO